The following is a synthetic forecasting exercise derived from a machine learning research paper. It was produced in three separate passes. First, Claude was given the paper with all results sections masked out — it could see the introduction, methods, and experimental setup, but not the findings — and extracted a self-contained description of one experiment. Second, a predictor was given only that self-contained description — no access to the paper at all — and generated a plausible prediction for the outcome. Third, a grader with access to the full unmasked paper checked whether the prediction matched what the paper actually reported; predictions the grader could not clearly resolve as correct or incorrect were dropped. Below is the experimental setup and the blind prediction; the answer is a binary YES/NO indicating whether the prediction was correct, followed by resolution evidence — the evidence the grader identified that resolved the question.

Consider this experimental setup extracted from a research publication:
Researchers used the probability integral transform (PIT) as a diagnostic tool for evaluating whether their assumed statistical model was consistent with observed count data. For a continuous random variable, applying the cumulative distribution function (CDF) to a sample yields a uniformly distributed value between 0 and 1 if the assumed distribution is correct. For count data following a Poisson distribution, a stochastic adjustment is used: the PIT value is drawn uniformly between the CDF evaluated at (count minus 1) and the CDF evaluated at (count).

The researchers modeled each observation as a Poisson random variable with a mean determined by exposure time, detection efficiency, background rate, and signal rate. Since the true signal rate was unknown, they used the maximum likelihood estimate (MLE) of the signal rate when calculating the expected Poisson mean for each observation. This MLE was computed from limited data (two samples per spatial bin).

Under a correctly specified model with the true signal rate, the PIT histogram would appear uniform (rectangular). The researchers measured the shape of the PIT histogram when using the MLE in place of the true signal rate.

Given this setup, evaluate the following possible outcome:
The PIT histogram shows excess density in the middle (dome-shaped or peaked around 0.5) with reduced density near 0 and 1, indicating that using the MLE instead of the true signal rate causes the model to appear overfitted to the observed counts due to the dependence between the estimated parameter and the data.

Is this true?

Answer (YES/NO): YES